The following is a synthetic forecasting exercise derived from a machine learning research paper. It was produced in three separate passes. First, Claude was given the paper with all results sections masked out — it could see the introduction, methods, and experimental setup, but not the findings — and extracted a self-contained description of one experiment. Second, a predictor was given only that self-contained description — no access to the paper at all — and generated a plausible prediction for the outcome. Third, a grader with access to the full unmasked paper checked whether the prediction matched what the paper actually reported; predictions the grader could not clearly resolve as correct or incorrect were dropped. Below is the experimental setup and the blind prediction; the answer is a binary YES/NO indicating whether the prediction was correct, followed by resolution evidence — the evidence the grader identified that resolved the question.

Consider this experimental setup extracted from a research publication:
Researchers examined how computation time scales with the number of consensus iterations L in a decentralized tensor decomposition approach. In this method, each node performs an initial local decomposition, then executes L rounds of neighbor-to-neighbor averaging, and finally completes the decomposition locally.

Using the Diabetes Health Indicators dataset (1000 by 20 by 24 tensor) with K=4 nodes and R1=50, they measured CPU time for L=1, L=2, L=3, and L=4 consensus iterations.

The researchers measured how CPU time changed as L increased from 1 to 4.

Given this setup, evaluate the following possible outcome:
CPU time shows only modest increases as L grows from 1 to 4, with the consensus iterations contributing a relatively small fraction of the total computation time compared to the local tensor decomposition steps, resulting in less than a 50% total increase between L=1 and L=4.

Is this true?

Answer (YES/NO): YES